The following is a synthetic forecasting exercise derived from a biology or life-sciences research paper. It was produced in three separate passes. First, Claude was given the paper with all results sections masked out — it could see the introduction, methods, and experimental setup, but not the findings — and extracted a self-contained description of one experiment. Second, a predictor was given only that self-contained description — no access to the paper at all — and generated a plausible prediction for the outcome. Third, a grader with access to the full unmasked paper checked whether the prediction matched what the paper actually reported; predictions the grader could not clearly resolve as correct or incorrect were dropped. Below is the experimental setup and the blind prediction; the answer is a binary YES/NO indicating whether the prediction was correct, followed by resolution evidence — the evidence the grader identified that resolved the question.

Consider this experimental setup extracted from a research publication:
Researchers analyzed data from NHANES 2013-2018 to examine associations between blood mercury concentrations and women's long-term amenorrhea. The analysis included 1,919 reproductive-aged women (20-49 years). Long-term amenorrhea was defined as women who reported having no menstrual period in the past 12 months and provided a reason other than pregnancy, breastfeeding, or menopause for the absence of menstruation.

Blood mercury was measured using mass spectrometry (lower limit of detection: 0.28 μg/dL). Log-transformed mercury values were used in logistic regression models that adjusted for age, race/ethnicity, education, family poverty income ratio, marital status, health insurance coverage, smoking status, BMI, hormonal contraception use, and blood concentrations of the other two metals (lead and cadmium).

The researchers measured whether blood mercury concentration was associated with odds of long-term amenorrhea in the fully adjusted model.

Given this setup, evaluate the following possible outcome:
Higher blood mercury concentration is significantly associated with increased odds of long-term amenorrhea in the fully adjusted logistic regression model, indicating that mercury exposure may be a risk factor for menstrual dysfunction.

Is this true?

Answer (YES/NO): NO